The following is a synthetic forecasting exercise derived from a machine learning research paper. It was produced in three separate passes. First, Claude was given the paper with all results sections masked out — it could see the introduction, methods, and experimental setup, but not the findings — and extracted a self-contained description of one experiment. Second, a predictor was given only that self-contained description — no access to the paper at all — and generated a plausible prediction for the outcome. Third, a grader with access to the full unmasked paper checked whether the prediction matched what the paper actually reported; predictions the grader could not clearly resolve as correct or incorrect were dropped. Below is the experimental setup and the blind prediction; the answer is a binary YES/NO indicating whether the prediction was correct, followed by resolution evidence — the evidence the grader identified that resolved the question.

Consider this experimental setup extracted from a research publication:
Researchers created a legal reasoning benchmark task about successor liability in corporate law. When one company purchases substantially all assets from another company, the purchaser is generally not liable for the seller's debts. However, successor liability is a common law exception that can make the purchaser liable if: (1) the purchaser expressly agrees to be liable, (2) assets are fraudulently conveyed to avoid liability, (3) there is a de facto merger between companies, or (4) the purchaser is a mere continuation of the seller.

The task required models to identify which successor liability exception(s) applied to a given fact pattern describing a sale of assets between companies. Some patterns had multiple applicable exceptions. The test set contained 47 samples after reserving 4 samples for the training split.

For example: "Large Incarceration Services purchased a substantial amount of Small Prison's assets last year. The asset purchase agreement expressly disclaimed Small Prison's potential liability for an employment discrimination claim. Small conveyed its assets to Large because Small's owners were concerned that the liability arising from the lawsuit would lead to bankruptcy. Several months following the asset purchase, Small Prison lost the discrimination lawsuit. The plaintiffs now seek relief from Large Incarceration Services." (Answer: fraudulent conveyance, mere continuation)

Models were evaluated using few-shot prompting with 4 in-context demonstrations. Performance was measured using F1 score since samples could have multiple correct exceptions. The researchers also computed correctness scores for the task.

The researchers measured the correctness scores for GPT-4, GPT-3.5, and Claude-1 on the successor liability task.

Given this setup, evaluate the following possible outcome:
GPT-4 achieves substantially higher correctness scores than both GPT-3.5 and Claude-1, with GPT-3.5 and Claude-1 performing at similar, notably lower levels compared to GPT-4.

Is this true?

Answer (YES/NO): NO